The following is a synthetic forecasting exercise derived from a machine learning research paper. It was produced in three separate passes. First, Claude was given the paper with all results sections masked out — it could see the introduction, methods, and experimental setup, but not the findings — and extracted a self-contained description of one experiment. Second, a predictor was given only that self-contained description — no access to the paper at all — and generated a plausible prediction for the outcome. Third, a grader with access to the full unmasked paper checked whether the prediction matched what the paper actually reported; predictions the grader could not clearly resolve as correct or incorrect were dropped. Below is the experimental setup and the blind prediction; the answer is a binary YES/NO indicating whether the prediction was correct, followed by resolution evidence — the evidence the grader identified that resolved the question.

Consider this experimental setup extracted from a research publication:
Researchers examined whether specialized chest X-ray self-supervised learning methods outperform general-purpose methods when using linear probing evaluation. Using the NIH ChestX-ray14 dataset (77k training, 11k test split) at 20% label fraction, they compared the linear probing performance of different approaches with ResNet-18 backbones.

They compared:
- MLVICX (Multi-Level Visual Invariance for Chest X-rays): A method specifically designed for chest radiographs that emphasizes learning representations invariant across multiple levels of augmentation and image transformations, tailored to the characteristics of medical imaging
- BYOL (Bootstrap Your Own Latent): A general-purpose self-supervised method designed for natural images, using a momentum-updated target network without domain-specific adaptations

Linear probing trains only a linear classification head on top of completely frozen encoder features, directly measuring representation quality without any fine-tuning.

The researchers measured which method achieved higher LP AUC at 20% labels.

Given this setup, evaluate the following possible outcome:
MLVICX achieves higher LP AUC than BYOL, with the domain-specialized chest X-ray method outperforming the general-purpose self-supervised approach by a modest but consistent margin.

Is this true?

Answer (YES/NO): YES